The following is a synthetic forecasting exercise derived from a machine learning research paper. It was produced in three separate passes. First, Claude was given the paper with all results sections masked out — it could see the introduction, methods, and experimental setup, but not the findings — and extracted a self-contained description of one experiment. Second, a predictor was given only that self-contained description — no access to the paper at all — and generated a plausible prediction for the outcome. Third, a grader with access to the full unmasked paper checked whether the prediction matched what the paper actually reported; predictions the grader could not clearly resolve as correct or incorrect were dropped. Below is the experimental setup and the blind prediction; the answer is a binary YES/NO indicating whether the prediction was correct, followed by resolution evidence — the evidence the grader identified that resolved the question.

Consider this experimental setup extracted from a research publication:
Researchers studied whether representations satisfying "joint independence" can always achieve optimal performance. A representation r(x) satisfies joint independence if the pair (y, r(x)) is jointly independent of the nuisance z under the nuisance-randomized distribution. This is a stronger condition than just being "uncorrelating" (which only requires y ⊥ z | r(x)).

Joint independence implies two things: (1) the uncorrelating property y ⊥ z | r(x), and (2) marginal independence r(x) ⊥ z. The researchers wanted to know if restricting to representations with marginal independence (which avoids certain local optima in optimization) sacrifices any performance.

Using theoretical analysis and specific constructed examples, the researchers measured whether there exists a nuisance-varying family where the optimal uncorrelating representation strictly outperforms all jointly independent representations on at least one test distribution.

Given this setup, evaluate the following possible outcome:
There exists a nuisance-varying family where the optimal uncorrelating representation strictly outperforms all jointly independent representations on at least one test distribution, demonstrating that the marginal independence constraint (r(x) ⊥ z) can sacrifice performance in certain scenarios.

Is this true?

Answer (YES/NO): YES